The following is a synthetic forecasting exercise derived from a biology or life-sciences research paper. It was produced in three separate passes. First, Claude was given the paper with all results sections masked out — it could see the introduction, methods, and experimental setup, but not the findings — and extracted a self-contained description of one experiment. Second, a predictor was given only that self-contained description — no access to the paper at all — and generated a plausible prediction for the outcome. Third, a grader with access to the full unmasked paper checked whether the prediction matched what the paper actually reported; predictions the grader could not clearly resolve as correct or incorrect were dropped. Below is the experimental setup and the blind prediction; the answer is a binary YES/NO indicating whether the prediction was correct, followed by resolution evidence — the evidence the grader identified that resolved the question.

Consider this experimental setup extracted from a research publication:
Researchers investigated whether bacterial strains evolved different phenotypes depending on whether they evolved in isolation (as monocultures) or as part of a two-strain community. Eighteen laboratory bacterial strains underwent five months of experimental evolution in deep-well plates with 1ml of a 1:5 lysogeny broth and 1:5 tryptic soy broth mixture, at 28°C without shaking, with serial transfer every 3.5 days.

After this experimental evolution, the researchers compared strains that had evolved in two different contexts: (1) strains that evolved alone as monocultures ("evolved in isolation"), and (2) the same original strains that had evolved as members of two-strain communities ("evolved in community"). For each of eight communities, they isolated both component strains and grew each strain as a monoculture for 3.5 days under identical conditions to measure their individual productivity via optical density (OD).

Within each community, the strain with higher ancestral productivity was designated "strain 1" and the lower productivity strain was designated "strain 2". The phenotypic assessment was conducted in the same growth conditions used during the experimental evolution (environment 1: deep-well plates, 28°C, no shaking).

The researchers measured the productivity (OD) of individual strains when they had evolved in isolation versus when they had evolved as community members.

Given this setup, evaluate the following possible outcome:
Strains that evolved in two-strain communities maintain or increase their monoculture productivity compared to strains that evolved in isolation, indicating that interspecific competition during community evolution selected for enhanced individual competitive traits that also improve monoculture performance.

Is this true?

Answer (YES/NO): NO